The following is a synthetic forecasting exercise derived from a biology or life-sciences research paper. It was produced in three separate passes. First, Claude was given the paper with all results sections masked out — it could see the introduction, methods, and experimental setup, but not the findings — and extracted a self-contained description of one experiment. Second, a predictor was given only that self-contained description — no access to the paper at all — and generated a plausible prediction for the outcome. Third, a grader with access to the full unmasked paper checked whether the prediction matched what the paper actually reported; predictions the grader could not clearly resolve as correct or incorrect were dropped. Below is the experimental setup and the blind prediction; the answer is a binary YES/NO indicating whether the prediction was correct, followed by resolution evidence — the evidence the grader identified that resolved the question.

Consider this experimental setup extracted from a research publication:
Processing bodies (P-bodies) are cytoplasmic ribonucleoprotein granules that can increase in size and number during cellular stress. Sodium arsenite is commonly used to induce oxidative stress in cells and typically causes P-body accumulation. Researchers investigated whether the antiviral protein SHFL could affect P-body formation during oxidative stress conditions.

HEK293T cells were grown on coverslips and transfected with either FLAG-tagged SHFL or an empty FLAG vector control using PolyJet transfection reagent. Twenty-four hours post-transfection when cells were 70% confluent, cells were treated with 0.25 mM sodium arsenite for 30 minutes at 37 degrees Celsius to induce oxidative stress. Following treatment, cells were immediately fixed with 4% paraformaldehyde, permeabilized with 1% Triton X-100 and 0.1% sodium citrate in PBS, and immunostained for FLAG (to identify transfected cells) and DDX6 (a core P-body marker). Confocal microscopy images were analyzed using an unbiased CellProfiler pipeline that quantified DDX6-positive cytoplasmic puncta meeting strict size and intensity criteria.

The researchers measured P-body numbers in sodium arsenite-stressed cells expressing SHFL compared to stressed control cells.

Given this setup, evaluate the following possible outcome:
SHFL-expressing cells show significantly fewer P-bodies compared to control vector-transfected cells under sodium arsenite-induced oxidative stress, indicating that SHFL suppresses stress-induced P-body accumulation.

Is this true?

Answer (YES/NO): YES